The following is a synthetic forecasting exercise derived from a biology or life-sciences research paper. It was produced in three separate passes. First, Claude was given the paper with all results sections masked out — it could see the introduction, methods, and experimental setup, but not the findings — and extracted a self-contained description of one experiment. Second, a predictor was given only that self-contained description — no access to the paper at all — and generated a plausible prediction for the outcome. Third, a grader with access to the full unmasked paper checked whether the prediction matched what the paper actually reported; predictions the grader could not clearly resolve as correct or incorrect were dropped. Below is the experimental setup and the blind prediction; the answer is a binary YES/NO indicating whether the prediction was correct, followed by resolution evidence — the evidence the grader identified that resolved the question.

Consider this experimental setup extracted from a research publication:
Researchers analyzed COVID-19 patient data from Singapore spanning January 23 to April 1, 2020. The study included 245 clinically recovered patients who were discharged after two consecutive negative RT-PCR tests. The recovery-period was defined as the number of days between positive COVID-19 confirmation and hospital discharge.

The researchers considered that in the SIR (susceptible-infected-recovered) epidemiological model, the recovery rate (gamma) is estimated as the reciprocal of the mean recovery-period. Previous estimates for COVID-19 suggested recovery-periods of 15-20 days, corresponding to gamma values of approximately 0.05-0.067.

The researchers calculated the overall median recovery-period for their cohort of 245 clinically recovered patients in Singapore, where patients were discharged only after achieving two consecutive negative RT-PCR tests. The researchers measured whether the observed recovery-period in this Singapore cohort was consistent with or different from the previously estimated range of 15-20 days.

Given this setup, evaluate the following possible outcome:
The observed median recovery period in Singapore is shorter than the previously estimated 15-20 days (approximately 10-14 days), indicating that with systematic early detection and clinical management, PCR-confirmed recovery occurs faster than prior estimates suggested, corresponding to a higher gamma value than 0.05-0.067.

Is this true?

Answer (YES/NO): YES